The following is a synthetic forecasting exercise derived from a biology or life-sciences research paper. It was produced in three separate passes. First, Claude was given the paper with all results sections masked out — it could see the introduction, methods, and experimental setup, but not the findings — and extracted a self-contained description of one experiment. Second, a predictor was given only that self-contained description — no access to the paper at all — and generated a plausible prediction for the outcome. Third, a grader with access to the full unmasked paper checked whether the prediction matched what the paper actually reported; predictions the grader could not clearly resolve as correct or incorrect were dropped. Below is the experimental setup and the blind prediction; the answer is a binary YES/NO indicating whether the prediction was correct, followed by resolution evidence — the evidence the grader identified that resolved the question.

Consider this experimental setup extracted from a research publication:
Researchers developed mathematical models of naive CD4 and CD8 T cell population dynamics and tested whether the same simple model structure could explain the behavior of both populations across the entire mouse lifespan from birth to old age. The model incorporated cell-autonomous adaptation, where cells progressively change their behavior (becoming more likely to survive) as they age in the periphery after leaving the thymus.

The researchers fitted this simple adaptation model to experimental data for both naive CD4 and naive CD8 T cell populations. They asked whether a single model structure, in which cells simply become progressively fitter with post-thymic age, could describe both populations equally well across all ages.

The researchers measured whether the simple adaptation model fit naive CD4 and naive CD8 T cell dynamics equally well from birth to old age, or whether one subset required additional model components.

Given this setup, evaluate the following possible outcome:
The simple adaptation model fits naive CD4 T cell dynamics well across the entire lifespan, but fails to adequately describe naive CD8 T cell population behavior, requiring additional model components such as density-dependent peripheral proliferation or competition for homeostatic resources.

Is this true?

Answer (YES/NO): NO